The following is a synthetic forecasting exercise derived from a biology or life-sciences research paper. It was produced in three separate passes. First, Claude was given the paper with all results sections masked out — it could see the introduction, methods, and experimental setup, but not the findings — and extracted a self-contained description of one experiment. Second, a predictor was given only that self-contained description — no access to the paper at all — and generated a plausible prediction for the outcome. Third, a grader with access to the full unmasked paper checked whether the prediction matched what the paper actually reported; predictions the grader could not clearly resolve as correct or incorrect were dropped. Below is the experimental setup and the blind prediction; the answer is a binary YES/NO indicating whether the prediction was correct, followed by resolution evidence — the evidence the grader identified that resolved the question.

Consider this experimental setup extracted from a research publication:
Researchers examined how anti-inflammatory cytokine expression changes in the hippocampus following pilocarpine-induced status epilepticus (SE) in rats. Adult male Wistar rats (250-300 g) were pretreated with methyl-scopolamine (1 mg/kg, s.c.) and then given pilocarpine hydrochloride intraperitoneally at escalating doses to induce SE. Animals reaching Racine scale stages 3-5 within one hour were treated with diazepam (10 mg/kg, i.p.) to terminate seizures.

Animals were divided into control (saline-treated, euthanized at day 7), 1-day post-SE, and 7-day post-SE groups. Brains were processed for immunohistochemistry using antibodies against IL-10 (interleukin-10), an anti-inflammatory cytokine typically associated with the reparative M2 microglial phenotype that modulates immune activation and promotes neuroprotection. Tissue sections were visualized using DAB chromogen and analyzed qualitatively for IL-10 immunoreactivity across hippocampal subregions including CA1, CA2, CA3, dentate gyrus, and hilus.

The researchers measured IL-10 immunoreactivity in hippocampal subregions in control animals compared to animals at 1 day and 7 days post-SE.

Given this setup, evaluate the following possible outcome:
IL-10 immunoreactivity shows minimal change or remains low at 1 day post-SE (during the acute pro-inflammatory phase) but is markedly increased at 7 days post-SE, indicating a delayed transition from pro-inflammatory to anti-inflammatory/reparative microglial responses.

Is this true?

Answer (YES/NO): NO